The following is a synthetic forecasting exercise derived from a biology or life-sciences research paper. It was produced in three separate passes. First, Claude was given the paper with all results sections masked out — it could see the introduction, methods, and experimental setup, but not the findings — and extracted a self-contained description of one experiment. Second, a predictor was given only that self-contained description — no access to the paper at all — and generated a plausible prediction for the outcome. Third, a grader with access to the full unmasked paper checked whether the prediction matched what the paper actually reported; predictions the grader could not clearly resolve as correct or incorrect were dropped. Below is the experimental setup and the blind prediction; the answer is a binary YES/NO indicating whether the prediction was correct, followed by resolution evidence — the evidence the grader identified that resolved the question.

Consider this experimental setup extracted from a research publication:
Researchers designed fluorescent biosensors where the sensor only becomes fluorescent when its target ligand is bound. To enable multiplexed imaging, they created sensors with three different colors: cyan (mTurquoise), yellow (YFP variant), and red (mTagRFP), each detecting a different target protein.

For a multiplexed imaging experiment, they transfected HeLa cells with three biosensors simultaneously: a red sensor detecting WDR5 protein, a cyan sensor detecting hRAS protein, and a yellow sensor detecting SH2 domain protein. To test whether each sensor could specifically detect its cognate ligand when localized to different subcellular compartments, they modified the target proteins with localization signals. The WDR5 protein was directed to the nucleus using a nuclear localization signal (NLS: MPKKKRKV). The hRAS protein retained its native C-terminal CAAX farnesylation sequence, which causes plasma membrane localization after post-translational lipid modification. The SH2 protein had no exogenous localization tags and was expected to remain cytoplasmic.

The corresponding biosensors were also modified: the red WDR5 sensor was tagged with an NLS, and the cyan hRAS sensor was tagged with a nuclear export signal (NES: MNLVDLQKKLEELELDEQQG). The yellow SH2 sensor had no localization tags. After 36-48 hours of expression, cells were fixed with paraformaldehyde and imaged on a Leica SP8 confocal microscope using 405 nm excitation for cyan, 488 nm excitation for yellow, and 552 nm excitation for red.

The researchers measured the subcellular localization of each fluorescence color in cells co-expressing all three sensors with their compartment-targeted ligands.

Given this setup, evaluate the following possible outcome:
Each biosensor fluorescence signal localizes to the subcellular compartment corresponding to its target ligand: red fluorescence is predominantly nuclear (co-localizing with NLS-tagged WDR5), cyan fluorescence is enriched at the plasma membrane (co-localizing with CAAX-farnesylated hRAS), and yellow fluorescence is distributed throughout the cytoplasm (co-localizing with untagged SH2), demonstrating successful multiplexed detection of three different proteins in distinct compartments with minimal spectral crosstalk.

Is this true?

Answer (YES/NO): YES